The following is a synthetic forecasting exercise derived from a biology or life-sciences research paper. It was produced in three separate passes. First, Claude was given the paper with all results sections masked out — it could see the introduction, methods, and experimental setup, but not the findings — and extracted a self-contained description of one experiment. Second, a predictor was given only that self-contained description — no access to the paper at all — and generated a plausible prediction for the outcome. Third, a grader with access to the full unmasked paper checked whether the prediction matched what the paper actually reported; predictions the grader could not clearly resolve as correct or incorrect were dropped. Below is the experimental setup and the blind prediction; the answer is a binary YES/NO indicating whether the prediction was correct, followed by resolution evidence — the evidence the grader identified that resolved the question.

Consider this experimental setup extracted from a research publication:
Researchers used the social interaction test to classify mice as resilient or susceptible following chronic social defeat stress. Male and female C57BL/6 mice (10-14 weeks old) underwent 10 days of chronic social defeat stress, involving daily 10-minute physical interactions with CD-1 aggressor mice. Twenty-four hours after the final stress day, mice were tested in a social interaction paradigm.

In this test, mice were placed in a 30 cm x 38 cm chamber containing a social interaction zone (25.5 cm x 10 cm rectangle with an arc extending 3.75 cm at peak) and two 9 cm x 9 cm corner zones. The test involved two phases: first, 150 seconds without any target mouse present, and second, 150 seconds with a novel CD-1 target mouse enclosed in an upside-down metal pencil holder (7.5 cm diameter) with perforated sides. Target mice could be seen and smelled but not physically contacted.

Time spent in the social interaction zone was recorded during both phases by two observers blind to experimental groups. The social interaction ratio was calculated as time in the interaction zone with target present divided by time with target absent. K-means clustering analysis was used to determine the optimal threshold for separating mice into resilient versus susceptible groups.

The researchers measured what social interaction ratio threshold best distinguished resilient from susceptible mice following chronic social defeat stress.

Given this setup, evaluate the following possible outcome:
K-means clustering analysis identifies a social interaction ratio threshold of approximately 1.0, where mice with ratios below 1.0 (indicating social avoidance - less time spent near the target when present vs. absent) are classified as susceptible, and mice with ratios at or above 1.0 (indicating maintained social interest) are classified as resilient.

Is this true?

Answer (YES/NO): NO